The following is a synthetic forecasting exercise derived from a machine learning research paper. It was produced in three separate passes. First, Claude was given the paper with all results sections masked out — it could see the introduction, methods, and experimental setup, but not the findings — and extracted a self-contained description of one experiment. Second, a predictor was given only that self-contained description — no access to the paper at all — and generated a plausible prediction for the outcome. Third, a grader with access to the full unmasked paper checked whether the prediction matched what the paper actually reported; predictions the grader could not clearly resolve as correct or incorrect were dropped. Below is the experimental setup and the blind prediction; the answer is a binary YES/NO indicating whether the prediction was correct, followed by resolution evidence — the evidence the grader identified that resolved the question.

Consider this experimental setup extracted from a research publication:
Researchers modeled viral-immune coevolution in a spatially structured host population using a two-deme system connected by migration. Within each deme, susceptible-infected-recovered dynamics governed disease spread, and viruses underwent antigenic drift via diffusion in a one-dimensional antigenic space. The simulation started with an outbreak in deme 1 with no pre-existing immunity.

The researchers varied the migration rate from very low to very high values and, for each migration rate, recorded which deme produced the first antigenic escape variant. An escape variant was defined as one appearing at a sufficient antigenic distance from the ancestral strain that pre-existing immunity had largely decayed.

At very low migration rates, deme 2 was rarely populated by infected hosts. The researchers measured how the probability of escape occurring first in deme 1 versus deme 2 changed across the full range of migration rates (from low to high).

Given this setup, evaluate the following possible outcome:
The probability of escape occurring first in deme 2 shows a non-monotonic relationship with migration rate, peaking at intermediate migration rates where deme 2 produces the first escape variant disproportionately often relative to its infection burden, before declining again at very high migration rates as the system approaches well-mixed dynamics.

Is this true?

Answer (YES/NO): YES